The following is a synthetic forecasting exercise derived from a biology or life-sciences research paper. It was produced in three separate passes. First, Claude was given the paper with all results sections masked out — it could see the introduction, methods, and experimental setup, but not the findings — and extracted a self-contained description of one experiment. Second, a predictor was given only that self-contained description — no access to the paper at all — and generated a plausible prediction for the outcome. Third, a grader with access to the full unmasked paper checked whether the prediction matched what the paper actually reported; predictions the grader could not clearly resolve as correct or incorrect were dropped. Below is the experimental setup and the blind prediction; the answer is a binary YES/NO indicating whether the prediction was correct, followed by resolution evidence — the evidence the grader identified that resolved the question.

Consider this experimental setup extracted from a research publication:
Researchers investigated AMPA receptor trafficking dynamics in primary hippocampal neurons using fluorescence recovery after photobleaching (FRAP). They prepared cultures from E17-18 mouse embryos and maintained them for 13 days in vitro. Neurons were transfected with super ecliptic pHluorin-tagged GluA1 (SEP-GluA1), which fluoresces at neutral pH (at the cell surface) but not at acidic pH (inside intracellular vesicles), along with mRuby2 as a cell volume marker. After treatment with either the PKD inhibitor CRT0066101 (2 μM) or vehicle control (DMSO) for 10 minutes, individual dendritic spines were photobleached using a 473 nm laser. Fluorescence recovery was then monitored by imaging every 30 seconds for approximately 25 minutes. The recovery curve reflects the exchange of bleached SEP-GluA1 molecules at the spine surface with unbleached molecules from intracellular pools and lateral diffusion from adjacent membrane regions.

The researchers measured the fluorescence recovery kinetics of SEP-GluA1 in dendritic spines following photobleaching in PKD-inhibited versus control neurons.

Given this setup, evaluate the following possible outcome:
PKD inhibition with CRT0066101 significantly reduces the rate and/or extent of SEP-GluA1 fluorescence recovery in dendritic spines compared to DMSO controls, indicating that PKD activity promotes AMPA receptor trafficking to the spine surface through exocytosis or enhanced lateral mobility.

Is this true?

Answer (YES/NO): NO